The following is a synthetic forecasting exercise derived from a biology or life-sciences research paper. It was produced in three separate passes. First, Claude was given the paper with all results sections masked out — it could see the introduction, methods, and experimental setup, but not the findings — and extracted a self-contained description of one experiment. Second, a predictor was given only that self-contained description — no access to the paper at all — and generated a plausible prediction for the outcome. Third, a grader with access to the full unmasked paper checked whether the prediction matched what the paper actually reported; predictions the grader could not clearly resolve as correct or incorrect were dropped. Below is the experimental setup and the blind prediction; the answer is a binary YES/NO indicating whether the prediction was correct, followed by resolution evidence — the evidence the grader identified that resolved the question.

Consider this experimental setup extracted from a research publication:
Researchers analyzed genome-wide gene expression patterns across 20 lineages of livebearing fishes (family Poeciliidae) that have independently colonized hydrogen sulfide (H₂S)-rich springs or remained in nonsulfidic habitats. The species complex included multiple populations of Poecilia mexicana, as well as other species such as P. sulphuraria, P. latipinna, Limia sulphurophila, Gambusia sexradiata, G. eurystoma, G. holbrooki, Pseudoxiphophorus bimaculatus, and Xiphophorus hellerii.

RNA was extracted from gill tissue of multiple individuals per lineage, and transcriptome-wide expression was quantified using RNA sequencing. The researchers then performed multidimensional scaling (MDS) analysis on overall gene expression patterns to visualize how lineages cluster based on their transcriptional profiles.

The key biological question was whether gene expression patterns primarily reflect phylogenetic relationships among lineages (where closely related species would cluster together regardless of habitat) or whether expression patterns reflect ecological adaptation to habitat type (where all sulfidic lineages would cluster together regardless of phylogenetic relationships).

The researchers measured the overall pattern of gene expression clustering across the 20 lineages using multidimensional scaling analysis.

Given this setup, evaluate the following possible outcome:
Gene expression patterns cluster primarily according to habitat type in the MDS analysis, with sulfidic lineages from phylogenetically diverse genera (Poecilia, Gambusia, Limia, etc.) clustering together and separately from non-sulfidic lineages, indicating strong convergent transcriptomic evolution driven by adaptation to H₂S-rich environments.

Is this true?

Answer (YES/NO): NO